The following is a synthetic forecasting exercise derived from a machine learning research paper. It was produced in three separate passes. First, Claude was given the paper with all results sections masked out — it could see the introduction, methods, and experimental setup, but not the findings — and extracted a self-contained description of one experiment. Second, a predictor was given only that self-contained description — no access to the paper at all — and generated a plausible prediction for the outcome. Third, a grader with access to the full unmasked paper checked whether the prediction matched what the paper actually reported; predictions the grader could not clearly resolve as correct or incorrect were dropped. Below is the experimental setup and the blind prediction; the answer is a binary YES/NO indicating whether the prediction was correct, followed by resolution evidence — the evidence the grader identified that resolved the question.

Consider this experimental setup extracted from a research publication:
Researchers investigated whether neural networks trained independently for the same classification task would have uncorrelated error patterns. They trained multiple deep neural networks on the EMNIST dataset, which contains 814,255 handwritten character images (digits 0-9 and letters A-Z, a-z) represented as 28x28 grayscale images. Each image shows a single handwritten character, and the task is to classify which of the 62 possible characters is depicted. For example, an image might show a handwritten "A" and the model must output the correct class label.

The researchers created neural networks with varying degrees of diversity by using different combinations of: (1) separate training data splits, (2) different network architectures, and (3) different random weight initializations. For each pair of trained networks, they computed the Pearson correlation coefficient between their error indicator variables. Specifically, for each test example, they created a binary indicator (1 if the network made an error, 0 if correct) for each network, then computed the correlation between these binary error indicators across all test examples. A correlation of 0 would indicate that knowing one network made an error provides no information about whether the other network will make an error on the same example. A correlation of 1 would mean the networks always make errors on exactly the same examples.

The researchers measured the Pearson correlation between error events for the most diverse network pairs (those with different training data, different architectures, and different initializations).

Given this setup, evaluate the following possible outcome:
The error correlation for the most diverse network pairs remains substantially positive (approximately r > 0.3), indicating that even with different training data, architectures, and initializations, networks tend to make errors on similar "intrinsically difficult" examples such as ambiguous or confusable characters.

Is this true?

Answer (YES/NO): YES